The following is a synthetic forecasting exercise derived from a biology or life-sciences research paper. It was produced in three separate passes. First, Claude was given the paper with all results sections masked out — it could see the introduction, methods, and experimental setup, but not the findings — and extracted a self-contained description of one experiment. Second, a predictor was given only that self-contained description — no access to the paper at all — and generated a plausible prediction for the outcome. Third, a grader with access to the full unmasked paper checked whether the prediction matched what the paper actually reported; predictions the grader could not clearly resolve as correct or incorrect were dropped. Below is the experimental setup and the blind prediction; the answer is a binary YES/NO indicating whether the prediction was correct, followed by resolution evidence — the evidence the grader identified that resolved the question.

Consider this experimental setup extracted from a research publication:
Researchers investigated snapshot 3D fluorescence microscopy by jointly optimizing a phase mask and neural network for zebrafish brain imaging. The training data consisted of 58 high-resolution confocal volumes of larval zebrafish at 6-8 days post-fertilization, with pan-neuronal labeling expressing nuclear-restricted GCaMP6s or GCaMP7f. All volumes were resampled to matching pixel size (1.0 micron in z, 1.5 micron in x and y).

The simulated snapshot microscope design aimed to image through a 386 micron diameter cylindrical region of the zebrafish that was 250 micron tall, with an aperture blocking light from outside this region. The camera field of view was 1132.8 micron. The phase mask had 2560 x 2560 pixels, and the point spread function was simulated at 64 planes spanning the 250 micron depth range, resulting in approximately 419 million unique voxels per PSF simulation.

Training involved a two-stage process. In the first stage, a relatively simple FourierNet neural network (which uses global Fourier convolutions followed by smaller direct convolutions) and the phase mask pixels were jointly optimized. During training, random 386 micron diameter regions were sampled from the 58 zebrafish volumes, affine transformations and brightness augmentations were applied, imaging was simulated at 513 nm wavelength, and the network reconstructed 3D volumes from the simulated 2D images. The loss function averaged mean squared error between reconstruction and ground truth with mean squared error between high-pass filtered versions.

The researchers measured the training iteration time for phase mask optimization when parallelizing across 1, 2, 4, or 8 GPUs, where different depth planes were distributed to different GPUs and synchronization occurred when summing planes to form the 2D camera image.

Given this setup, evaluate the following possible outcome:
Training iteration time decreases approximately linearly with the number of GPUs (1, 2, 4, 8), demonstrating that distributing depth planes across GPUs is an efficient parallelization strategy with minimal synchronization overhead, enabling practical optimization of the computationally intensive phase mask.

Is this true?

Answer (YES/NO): NO